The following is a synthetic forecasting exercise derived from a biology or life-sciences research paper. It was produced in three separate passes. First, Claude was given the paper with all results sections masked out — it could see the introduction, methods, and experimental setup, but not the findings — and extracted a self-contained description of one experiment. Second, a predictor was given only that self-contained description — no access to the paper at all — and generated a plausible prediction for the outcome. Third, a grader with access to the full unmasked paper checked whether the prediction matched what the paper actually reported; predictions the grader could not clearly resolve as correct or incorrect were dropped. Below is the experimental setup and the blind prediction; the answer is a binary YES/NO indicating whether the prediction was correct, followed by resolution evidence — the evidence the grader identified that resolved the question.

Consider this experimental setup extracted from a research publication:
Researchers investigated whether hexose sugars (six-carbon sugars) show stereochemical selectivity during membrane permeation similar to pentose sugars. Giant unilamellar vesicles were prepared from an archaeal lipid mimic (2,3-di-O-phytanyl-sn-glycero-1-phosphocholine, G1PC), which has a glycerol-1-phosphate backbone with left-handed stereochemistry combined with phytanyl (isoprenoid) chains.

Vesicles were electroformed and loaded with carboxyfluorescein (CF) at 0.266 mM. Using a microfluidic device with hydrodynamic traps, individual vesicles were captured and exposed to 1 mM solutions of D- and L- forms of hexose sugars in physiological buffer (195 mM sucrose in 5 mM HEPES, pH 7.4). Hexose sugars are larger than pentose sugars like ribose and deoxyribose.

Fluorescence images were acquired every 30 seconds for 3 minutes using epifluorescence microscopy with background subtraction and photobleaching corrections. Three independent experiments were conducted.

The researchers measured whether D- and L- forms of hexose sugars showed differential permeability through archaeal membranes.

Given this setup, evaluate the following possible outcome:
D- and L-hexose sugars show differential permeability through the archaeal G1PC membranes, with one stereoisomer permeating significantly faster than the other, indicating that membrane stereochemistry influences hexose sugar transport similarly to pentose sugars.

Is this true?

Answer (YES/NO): NO